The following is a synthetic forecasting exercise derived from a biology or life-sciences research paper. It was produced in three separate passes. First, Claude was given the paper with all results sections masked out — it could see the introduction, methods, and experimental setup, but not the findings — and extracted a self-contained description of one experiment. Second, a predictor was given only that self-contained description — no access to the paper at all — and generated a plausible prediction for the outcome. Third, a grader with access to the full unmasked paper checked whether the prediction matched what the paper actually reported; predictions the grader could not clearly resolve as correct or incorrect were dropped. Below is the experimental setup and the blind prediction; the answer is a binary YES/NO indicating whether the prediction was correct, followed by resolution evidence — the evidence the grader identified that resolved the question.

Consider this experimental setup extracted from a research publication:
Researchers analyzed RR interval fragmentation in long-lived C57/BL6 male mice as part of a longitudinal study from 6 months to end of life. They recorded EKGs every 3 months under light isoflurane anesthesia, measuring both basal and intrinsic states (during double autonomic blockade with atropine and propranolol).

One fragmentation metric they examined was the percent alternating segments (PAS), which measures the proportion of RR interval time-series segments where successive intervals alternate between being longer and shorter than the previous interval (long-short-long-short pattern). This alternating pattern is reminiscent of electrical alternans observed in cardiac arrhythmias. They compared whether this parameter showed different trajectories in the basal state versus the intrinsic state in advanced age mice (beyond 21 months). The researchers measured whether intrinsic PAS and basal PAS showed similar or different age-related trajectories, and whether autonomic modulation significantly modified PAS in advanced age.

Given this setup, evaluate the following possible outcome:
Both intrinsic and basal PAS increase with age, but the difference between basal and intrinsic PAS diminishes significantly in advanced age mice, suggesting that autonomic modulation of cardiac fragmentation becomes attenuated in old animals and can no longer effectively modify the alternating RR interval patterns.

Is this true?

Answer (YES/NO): NO